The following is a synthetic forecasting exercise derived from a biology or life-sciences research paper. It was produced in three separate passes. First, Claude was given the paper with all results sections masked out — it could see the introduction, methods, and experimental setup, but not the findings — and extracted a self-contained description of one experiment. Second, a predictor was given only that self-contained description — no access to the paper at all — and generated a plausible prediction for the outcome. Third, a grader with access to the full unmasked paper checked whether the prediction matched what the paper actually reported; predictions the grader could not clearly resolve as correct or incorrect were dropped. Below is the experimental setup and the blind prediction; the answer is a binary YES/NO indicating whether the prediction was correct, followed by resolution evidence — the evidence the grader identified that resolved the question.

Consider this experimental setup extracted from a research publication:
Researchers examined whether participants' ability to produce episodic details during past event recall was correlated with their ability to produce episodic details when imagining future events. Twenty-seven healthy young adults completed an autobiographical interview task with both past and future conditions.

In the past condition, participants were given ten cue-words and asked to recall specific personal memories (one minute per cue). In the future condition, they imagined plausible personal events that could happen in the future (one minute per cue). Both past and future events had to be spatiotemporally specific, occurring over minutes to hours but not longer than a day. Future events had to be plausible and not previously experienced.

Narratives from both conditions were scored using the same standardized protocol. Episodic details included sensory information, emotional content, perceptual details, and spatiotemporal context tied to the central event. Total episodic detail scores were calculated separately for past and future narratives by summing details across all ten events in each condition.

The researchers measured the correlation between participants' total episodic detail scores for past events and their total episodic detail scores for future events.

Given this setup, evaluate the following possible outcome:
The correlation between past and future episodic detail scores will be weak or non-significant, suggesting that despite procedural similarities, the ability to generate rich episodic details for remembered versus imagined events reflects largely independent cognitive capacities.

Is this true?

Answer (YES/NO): NO